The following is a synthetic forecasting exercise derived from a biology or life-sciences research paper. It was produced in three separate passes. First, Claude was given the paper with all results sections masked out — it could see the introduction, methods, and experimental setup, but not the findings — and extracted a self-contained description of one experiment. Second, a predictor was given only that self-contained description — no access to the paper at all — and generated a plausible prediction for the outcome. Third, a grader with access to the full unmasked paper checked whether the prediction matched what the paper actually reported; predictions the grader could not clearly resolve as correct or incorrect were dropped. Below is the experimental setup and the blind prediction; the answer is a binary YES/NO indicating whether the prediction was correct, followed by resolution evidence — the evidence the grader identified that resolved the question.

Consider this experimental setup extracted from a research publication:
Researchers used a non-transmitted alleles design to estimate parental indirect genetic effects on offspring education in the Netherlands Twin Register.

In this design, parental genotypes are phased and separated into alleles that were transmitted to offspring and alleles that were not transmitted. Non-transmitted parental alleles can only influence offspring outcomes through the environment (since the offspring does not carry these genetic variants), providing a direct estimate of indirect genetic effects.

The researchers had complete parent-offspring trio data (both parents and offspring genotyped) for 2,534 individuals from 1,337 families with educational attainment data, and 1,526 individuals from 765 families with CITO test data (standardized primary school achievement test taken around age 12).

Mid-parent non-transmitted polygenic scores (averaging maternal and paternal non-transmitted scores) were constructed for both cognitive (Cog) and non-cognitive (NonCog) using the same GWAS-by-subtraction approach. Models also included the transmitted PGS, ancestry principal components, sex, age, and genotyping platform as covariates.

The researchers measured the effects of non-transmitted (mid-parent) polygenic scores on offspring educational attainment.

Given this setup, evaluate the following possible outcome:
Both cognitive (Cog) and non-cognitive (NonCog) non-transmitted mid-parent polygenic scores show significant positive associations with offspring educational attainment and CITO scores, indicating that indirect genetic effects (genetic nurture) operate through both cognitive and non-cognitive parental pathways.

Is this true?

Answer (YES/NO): NO